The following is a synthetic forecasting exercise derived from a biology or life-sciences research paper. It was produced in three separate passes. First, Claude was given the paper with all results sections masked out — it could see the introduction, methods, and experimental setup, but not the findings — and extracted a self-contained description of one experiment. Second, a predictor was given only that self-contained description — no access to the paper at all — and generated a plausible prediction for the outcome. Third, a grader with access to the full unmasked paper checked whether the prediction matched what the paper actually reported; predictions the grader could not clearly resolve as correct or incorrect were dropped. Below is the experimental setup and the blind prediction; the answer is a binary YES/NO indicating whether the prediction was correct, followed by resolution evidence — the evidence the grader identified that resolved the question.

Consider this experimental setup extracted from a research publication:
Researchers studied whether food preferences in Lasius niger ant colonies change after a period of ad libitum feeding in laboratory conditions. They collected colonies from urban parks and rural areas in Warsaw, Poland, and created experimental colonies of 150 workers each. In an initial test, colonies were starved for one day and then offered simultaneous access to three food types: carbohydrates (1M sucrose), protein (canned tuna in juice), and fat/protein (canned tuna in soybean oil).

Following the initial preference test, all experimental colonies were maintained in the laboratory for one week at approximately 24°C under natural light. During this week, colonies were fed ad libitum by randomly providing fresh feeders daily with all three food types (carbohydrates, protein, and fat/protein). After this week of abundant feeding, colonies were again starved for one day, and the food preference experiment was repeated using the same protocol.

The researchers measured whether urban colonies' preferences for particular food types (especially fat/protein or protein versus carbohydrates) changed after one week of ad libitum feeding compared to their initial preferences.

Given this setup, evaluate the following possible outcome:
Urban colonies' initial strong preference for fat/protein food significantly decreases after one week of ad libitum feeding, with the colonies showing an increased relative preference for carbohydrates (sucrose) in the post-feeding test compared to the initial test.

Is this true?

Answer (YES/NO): NO